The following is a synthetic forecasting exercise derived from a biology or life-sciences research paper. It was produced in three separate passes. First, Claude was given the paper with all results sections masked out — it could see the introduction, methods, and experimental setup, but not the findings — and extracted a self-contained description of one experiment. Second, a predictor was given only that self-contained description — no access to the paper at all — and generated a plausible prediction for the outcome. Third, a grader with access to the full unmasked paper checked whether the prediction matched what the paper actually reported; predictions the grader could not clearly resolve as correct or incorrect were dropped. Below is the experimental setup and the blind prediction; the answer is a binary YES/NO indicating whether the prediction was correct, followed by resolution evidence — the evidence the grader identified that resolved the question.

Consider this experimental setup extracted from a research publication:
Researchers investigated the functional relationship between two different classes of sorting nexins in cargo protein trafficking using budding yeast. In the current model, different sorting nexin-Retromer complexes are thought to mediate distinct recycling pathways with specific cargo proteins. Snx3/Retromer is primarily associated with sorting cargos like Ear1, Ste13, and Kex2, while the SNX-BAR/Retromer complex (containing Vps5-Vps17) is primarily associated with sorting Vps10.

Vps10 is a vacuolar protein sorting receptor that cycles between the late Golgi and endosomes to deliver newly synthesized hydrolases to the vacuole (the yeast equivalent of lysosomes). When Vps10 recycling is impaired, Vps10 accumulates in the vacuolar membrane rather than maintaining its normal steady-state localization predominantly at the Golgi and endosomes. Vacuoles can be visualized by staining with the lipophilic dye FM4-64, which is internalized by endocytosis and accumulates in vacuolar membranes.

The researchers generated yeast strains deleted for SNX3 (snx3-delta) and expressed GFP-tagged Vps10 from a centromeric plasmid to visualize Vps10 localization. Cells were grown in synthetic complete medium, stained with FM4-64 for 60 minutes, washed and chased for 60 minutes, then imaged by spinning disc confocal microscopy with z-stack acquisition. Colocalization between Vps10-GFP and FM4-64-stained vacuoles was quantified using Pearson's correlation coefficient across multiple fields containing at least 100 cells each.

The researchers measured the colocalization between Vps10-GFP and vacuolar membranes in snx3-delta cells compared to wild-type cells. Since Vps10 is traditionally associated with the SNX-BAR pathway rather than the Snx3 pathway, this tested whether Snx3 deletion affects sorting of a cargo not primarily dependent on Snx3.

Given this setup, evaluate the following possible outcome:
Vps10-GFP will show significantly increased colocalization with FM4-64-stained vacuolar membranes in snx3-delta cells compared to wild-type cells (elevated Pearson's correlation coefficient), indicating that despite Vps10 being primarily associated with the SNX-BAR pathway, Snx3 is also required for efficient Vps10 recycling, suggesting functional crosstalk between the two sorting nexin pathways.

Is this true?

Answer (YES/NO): NO